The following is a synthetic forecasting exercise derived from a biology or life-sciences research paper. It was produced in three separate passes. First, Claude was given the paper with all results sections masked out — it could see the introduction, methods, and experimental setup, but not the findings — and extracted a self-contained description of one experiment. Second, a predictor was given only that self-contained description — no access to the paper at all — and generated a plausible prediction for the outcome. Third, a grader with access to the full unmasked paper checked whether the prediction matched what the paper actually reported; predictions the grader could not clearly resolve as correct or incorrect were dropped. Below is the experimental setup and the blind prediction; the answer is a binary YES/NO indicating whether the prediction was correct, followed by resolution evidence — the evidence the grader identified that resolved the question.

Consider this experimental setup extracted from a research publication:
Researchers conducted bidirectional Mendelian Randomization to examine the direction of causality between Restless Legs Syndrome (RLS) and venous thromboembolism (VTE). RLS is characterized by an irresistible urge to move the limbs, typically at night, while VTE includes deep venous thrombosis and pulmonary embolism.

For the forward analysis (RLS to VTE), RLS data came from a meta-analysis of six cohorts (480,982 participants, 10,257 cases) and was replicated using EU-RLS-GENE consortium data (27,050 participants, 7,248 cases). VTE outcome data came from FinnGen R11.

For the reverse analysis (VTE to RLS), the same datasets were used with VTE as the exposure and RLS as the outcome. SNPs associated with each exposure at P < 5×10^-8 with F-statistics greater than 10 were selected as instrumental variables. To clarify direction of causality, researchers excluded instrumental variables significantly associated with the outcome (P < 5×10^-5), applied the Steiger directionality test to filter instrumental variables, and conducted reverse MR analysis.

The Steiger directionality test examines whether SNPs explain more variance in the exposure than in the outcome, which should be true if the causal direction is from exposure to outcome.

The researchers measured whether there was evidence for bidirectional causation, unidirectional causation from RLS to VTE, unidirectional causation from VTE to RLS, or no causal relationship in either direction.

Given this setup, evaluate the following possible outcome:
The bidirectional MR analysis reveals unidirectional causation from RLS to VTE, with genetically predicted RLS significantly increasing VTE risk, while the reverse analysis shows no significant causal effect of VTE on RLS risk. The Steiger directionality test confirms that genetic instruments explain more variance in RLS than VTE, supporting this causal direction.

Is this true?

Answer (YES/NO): NO